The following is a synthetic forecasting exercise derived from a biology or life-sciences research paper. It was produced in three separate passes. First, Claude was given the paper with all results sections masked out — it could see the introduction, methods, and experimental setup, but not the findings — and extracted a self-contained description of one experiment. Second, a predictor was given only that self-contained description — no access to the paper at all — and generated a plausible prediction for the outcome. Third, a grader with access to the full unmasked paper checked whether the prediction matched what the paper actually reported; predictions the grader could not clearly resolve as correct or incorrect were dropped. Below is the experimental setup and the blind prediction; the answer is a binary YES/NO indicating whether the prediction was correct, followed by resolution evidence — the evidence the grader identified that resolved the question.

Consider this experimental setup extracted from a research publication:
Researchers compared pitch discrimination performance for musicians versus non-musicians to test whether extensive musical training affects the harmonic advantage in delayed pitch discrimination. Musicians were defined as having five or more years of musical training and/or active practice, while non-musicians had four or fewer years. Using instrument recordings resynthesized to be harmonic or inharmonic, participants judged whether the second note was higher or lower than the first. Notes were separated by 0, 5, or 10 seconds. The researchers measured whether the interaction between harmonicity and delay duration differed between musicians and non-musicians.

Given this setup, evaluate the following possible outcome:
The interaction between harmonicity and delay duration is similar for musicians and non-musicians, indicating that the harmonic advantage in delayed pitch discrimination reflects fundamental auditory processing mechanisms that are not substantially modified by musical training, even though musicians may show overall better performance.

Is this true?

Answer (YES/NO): YES